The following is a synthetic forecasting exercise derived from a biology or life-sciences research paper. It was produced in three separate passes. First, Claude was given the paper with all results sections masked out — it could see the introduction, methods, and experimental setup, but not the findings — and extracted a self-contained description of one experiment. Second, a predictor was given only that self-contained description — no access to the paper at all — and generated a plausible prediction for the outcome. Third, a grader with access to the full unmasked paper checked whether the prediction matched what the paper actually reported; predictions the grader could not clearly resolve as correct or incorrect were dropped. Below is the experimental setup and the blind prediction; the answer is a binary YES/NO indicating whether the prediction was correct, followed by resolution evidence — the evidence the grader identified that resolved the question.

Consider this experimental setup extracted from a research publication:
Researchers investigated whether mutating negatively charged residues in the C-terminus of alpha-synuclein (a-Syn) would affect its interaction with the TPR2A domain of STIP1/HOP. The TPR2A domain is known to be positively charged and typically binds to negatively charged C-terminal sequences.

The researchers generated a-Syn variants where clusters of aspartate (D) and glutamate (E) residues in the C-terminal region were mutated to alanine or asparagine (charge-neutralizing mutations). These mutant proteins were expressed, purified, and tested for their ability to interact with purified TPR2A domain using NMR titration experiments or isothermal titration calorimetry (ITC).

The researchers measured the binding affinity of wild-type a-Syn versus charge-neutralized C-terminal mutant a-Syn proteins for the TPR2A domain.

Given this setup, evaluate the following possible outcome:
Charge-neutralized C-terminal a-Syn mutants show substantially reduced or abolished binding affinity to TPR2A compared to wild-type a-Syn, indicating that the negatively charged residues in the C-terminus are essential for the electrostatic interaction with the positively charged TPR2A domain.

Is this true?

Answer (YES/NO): YES